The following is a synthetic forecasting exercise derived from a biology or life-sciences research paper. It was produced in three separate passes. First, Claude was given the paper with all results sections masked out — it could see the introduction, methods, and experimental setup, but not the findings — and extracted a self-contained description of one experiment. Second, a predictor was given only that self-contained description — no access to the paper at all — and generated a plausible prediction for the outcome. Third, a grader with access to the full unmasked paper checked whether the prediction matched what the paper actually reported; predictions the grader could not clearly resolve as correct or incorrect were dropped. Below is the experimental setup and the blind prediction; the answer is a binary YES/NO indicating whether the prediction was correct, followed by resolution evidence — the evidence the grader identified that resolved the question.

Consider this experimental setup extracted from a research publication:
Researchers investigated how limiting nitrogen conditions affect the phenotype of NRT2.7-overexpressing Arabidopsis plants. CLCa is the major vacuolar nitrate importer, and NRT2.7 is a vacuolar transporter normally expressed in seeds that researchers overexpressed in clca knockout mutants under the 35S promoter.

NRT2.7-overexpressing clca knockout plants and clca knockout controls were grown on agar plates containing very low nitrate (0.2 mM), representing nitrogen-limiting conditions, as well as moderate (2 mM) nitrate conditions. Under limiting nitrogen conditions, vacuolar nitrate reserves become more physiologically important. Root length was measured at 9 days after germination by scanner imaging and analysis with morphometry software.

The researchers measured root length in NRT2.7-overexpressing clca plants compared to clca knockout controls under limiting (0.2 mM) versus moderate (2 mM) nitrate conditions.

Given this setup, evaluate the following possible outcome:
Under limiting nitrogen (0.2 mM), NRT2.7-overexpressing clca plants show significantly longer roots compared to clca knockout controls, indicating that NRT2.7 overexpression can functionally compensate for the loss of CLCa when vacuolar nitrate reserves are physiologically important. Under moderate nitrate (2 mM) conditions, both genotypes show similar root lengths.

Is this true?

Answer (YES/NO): NO